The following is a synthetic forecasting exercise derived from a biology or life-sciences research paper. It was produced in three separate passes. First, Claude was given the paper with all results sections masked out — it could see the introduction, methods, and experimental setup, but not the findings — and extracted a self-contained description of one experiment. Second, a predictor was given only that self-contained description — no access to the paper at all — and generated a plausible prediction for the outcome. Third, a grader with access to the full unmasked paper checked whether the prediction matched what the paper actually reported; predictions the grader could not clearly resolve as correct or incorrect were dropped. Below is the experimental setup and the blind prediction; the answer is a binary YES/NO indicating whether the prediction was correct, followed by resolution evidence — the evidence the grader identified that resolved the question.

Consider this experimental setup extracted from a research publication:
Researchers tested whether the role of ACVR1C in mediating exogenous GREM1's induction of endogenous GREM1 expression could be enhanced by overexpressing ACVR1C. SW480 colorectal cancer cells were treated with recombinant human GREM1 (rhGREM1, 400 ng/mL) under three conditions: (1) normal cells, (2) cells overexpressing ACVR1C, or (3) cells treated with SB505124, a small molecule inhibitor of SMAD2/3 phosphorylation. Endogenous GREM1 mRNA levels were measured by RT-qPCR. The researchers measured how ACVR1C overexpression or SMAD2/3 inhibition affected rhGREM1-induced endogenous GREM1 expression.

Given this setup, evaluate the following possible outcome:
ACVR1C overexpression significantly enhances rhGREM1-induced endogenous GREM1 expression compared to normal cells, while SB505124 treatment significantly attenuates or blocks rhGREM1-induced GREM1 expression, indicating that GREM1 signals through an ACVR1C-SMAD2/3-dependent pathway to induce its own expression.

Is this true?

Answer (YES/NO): YES